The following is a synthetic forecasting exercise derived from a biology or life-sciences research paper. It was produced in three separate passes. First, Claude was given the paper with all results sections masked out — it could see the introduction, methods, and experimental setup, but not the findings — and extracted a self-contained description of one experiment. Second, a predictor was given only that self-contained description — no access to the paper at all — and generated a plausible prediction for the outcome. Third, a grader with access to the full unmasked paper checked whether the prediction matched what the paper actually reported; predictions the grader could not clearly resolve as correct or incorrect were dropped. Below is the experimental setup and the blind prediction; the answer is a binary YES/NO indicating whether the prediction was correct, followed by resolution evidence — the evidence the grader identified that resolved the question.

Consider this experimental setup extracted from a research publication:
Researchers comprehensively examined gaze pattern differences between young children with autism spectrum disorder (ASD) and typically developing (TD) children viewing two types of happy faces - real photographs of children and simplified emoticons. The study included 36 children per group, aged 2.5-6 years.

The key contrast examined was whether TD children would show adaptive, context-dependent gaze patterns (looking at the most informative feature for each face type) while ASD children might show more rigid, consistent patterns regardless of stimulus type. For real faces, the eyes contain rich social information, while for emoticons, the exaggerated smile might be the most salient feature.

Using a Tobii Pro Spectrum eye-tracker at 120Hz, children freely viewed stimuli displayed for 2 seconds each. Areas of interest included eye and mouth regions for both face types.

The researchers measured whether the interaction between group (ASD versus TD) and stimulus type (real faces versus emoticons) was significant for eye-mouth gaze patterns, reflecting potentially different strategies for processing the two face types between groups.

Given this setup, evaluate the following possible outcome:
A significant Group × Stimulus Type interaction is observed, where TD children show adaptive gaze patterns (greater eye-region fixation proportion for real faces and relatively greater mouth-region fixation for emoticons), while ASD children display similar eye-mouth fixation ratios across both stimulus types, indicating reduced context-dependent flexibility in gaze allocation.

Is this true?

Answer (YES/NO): YES